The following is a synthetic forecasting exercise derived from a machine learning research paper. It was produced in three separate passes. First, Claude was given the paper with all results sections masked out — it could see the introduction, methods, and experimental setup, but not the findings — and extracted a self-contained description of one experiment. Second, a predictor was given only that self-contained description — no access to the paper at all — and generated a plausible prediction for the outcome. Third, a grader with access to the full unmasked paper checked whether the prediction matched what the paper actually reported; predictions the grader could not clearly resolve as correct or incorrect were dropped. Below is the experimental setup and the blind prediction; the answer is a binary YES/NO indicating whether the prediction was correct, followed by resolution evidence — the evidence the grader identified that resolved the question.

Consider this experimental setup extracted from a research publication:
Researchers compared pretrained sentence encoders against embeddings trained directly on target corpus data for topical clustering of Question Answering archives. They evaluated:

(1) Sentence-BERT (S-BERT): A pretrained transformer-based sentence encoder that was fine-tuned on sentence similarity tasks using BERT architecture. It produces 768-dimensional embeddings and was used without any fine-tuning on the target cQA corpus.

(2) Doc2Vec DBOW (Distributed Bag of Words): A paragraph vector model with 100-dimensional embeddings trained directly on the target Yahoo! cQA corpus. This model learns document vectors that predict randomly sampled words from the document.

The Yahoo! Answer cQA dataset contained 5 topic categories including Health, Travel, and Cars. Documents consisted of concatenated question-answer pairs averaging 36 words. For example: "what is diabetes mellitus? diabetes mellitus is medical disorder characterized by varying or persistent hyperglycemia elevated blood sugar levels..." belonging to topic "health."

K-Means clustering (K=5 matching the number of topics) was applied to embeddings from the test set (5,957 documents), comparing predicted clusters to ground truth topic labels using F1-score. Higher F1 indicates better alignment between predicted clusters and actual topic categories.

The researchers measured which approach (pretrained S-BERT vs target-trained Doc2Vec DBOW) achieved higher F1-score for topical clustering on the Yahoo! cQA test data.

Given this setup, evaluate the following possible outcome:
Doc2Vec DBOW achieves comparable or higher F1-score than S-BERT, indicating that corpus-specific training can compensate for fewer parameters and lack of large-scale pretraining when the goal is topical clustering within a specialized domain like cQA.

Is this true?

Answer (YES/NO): NO